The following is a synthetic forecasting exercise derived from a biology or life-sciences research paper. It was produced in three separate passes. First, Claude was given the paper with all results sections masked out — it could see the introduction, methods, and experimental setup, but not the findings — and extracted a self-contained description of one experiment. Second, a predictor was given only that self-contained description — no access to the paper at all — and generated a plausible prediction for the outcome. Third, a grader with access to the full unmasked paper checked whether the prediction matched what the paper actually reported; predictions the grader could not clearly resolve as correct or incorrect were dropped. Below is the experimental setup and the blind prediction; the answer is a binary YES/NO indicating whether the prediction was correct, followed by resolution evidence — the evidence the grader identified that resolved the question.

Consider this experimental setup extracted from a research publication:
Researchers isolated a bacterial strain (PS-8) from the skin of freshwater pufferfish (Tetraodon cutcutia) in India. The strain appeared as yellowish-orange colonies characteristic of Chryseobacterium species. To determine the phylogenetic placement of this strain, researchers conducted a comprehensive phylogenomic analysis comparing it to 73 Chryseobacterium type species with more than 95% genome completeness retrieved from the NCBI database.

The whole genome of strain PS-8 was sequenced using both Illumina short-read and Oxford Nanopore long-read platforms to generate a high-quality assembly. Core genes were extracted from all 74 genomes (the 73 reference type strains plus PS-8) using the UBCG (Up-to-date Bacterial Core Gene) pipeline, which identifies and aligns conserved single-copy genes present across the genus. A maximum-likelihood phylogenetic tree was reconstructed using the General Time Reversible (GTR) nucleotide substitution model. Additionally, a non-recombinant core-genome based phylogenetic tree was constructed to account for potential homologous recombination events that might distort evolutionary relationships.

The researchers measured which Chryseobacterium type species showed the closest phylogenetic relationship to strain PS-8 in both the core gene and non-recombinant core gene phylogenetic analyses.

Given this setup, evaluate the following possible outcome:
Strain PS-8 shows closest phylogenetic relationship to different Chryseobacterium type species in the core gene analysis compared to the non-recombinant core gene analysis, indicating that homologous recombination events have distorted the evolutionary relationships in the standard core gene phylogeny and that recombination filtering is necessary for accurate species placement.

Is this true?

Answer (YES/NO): NO